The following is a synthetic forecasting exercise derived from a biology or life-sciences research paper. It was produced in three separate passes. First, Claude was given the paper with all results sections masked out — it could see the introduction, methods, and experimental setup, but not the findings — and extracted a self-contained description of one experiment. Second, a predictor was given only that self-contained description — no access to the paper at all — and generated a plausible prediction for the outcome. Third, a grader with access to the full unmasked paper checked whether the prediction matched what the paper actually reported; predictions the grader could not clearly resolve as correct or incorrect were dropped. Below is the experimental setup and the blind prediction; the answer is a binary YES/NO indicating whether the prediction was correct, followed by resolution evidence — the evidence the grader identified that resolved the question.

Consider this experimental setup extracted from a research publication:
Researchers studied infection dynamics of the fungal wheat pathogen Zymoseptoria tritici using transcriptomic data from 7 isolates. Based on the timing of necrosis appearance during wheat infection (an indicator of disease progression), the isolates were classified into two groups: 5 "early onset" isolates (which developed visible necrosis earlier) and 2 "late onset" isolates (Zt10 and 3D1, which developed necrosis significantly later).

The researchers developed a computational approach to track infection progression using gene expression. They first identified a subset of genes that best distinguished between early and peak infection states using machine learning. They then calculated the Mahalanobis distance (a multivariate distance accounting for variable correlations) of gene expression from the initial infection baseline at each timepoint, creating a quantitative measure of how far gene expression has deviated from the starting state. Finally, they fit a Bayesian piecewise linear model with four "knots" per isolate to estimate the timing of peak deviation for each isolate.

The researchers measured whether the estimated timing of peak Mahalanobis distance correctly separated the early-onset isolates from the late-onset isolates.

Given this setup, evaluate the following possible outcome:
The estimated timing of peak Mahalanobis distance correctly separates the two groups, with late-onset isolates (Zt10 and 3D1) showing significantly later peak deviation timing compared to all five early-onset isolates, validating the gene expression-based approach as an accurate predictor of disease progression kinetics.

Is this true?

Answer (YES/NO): NO